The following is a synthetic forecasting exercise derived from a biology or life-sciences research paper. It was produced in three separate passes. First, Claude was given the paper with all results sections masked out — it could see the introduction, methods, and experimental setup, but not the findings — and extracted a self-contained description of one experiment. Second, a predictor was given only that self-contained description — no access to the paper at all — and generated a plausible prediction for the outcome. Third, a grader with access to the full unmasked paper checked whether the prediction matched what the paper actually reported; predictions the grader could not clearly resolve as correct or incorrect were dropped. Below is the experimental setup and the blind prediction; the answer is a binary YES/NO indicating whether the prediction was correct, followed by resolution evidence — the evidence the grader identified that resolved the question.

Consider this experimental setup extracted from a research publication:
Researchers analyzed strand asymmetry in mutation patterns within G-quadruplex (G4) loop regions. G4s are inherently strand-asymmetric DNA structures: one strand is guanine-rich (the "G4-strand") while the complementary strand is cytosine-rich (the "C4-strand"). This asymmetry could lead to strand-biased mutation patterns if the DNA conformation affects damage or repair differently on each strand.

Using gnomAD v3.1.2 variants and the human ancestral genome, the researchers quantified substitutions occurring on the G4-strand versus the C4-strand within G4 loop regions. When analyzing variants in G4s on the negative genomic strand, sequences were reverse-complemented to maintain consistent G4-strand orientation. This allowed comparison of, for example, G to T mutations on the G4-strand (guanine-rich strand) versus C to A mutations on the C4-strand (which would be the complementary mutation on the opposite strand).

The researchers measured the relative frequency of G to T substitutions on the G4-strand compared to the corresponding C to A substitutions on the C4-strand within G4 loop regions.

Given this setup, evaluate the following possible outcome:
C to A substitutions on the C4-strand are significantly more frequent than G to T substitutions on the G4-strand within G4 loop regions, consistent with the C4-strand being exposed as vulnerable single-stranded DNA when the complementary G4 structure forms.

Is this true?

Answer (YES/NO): NO